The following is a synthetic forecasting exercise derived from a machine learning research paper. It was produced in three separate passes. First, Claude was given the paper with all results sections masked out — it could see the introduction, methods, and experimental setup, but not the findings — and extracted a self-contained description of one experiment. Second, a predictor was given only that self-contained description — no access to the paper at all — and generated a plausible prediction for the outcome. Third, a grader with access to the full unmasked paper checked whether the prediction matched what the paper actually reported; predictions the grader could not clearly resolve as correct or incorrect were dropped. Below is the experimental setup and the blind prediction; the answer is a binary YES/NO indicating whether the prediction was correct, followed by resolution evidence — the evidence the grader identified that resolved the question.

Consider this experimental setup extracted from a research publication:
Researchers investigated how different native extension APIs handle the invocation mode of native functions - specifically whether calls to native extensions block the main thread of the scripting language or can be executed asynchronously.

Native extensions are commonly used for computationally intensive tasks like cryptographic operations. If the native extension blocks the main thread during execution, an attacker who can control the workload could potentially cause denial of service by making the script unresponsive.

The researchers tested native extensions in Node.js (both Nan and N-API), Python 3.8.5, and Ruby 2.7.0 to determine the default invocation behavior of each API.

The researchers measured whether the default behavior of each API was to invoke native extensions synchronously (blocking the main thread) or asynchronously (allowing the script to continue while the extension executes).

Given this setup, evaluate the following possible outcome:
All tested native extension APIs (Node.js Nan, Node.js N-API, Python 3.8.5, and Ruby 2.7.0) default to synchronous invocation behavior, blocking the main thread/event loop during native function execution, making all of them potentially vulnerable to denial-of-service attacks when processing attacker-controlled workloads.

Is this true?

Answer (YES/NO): YES